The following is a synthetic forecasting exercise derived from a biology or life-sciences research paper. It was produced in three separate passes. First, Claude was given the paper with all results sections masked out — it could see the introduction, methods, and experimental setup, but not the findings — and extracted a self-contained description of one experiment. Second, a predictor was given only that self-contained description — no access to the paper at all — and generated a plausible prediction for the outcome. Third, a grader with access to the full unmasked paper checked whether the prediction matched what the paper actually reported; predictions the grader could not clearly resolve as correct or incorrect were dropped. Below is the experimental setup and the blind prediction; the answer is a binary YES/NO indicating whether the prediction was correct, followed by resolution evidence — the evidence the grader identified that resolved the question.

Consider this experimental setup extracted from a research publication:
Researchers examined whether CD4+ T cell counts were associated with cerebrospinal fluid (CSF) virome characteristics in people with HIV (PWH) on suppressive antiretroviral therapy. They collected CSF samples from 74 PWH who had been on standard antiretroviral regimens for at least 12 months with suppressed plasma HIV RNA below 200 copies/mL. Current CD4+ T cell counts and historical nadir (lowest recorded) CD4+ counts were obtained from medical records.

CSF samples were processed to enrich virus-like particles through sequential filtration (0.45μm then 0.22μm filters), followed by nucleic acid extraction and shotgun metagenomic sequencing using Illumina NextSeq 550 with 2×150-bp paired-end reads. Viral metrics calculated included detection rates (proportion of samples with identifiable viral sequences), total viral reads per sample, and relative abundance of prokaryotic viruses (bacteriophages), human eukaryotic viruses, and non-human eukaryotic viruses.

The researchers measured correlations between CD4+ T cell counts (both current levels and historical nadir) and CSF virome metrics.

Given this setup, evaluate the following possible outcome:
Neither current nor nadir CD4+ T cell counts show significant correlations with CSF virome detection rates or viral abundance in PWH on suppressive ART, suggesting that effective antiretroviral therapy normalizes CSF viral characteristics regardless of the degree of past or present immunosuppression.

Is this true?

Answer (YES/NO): YES